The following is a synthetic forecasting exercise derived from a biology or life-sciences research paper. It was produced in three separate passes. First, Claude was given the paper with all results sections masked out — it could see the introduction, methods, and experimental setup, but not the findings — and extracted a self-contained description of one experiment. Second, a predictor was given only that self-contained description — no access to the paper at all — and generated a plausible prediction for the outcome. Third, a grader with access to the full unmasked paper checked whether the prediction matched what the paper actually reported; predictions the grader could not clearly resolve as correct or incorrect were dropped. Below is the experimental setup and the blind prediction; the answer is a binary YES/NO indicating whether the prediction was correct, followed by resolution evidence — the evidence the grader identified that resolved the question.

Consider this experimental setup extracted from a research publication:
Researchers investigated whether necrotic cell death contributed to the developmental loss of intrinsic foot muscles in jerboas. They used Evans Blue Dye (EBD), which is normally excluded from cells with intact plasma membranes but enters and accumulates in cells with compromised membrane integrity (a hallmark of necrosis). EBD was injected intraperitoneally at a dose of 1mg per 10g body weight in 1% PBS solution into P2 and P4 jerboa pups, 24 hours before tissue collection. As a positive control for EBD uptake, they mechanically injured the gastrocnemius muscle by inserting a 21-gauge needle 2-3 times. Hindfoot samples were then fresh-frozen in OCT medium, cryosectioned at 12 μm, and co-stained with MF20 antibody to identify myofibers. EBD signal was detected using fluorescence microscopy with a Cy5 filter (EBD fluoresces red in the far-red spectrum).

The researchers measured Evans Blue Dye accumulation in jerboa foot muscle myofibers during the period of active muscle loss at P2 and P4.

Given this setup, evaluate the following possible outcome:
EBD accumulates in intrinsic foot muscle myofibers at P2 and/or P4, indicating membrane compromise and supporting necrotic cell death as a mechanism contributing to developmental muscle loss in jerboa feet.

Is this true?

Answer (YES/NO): NO